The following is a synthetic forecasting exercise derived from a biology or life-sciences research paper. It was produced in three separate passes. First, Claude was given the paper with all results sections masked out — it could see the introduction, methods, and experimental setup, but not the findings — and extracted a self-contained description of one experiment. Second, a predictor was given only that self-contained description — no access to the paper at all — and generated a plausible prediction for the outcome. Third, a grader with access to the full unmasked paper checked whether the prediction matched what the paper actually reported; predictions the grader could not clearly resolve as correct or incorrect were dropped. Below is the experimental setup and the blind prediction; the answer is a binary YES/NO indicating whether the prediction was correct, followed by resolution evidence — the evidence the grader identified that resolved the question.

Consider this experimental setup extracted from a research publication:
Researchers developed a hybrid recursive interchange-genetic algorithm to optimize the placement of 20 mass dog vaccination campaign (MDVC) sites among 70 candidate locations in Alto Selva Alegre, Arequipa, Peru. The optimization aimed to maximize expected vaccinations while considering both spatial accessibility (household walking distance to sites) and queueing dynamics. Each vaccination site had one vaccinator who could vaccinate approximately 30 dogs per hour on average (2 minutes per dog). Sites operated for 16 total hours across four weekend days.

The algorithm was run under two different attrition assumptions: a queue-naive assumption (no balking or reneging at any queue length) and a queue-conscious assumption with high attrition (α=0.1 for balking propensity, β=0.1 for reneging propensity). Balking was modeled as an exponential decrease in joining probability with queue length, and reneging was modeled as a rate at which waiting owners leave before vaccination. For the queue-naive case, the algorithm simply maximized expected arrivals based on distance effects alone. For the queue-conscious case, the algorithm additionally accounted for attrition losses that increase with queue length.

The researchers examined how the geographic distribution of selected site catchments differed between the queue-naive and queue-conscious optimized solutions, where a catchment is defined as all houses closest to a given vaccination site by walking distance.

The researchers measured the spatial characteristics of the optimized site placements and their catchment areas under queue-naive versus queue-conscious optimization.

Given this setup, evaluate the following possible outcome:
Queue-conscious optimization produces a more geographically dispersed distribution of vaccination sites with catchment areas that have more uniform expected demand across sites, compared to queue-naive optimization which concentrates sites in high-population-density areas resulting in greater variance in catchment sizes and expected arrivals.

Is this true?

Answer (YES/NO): NO